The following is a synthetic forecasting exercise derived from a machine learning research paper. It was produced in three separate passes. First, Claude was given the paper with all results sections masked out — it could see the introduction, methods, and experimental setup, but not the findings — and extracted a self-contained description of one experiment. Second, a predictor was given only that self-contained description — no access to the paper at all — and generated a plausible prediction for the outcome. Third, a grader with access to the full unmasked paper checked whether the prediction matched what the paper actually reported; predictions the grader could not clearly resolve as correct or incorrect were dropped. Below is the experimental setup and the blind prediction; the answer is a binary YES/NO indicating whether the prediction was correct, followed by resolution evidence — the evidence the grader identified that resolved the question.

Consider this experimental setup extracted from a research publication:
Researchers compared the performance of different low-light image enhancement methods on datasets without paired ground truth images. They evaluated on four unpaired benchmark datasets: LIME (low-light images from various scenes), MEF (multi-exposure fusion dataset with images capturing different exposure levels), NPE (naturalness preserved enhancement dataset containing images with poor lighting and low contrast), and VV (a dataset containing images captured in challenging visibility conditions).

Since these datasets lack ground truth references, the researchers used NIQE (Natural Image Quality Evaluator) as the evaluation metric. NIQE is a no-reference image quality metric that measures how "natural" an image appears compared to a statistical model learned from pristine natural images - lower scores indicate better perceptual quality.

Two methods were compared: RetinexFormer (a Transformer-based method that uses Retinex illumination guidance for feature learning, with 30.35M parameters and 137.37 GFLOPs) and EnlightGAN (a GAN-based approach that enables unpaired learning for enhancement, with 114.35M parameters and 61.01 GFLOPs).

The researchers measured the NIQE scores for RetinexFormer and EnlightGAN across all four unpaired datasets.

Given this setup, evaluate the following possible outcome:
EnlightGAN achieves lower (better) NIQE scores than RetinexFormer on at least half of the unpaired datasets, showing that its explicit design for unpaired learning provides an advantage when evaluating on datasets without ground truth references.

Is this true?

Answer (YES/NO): YES